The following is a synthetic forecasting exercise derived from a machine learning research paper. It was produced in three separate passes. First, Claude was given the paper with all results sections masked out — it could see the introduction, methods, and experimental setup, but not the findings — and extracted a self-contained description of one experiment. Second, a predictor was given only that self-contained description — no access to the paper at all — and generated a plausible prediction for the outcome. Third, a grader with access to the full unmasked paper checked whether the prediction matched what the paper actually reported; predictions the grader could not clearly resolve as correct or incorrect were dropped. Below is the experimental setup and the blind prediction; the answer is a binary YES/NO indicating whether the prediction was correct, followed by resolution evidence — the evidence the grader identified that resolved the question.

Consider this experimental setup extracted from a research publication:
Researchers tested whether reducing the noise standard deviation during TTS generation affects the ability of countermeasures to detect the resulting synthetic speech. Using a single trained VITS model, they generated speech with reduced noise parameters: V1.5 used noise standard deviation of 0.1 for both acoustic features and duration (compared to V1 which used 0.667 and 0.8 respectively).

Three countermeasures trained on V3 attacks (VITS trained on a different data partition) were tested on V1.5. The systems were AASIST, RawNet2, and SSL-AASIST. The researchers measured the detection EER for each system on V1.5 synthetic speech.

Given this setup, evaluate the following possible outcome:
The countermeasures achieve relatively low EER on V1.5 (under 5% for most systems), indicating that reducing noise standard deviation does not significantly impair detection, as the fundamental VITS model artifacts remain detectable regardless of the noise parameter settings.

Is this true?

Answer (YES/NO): YES